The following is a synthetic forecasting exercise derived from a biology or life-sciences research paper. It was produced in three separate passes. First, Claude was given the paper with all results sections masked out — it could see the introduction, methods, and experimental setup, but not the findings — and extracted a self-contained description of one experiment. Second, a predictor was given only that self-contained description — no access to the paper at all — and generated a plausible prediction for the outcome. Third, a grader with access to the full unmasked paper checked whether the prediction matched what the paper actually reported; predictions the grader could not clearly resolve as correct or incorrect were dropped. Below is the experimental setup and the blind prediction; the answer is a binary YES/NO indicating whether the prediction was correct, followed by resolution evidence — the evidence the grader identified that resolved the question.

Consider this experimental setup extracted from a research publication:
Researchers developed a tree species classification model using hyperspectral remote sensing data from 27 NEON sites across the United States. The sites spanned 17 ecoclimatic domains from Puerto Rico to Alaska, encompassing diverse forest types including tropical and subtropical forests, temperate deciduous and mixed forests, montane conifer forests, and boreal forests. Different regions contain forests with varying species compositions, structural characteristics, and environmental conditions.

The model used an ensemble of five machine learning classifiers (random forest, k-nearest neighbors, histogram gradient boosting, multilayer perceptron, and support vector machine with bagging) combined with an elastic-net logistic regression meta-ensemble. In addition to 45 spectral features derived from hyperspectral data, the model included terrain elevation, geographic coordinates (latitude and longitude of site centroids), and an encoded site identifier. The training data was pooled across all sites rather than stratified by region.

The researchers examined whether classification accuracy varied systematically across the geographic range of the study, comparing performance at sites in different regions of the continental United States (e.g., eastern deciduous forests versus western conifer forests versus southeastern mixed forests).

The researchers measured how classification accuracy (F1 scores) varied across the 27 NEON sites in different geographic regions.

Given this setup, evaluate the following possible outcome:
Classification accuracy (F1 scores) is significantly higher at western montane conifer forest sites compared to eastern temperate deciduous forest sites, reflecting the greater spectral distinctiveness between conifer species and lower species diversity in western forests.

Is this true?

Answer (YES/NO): NO